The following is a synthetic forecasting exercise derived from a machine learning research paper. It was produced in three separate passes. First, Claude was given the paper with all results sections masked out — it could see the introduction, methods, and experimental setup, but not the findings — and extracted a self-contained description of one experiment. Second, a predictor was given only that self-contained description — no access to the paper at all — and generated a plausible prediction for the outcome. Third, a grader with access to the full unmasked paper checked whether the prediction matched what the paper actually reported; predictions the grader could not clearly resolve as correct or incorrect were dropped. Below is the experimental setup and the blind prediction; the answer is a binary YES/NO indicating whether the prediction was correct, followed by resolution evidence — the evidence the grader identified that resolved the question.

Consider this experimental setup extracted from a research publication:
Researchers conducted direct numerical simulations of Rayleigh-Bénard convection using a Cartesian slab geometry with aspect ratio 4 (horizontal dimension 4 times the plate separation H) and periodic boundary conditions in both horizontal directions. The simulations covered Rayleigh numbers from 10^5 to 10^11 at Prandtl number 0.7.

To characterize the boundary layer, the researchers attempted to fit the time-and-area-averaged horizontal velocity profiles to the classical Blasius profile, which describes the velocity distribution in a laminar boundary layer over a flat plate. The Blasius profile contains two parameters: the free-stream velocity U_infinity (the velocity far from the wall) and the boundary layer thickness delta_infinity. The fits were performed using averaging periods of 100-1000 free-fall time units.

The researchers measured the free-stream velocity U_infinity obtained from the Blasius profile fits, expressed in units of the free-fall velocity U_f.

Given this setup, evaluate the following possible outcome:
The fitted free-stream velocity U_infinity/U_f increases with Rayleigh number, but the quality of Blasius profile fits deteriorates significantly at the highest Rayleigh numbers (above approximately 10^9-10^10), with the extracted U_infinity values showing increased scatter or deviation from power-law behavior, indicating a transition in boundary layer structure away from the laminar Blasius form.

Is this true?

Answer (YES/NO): NO